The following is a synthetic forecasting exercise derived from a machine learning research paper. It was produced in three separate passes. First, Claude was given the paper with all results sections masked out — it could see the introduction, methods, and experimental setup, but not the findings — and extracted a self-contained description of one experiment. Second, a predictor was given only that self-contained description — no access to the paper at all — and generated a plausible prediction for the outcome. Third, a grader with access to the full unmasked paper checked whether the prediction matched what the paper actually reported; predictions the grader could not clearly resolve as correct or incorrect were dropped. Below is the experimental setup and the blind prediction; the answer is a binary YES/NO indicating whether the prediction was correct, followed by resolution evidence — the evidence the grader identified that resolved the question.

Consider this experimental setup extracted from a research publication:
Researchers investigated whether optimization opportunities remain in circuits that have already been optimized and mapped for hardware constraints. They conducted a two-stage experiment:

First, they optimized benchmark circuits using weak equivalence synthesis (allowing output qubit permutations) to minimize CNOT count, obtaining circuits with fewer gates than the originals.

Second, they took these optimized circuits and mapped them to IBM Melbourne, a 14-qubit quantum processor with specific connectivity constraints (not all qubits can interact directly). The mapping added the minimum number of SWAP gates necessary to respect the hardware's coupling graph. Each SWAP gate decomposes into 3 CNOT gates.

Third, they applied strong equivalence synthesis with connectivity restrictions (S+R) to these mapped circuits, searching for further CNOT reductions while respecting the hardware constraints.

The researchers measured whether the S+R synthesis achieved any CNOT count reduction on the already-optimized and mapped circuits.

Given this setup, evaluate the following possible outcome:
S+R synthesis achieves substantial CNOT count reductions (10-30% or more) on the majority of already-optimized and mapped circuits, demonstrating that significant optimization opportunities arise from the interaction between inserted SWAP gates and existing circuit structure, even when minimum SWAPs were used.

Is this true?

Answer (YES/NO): NO